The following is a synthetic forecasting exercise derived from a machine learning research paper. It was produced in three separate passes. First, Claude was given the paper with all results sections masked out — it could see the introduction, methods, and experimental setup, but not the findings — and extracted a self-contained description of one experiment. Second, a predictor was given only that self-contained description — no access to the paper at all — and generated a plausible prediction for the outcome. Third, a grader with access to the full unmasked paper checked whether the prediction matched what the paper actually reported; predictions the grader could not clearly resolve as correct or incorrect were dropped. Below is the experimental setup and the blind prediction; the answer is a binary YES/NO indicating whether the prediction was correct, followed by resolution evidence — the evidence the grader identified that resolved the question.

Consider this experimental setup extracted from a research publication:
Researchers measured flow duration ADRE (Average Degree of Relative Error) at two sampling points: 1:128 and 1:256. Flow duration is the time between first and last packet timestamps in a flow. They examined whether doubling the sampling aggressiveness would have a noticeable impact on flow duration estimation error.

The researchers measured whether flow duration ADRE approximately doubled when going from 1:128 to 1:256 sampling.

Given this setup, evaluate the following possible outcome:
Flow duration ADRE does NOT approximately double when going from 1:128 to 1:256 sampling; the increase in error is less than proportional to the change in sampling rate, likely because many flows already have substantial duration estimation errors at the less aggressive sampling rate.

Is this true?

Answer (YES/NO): YES